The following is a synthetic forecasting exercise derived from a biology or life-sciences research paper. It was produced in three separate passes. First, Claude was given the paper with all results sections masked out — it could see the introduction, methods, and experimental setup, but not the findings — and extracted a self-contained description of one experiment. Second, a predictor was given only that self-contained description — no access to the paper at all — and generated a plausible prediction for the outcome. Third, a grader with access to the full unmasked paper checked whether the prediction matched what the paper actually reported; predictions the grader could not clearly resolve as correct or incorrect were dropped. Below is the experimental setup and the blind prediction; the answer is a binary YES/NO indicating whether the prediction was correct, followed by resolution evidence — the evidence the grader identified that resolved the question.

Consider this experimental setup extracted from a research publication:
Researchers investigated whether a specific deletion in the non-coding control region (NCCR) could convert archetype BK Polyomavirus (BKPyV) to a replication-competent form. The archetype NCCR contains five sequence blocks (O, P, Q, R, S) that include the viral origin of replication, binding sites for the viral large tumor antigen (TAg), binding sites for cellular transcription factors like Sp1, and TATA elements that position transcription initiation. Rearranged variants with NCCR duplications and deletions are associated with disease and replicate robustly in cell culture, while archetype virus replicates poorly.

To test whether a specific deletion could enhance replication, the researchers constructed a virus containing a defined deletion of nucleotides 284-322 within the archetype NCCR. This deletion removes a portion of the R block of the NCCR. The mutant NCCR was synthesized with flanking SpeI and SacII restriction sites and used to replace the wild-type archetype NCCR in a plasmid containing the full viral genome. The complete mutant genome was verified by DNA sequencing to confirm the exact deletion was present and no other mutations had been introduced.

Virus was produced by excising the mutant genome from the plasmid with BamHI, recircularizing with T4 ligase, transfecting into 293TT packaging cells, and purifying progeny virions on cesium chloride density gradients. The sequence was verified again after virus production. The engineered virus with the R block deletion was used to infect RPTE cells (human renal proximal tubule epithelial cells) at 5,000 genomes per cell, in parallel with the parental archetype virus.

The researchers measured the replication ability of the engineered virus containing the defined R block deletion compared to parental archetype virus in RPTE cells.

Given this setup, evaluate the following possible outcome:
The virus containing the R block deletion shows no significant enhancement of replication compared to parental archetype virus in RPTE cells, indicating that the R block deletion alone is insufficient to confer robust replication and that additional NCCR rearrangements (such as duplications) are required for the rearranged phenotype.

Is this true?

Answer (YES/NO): NO